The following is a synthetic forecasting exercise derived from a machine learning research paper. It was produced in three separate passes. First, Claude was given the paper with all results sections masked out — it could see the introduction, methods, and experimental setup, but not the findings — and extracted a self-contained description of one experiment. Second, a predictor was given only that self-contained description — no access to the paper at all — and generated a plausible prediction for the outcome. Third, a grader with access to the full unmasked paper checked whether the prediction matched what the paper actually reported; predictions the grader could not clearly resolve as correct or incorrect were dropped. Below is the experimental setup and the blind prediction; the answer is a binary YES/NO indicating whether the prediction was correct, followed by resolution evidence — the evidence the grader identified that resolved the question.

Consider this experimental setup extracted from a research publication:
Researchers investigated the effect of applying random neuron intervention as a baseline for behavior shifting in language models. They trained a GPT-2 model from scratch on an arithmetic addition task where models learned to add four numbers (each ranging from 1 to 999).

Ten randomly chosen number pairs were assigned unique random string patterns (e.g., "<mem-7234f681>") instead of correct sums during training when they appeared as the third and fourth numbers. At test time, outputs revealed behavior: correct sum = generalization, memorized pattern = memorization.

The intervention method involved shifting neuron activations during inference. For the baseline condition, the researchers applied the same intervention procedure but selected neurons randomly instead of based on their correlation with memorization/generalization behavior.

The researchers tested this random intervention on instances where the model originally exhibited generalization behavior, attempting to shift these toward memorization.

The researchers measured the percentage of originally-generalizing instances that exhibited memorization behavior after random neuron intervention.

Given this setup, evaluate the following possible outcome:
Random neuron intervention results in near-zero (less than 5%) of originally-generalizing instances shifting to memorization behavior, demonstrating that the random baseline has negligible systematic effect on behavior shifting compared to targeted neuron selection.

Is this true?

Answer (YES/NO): YES